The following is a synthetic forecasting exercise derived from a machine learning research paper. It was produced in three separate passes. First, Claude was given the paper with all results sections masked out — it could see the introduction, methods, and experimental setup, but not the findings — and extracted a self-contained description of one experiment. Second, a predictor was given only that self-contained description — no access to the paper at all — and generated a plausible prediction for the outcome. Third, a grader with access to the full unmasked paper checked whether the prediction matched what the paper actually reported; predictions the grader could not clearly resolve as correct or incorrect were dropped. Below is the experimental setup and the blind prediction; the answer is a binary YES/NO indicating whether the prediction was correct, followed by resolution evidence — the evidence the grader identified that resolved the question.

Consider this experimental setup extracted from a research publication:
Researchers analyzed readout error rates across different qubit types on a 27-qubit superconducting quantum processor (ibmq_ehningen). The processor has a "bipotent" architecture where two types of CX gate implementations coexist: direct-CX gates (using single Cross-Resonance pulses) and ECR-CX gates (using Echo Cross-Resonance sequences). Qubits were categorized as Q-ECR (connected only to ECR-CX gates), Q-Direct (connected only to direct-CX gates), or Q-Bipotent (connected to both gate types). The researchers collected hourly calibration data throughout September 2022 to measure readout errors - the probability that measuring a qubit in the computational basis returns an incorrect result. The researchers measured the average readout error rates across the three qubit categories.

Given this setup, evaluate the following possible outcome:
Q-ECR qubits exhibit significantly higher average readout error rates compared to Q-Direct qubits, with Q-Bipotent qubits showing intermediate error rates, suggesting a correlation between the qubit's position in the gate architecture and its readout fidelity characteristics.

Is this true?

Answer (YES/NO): YES